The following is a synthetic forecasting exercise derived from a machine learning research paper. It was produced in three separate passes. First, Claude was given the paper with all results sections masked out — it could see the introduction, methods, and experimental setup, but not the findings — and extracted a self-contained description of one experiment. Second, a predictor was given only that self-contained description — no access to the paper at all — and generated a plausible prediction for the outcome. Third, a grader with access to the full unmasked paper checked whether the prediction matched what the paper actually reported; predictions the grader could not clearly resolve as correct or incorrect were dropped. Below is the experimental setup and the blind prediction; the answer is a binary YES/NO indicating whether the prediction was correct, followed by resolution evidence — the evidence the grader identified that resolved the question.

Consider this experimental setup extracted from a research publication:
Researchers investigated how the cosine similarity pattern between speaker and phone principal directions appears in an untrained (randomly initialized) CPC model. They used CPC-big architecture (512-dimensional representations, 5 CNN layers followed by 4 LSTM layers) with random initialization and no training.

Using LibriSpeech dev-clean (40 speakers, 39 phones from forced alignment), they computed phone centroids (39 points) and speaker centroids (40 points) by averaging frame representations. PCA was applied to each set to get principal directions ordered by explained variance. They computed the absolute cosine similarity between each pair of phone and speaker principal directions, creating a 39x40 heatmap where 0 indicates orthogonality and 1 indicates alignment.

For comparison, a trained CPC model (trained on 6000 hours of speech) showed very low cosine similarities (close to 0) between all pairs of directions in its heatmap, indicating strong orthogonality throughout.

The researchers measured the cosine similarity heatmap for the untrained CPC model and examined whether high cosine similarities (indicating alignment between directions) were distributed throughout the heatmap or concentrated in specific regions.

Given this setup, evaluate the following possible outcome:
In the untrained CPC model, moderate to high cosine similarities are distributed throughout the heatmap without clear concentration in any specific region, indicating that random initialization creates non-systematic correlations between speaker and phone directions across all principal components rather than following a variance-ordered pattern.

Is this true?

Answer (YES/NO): NO